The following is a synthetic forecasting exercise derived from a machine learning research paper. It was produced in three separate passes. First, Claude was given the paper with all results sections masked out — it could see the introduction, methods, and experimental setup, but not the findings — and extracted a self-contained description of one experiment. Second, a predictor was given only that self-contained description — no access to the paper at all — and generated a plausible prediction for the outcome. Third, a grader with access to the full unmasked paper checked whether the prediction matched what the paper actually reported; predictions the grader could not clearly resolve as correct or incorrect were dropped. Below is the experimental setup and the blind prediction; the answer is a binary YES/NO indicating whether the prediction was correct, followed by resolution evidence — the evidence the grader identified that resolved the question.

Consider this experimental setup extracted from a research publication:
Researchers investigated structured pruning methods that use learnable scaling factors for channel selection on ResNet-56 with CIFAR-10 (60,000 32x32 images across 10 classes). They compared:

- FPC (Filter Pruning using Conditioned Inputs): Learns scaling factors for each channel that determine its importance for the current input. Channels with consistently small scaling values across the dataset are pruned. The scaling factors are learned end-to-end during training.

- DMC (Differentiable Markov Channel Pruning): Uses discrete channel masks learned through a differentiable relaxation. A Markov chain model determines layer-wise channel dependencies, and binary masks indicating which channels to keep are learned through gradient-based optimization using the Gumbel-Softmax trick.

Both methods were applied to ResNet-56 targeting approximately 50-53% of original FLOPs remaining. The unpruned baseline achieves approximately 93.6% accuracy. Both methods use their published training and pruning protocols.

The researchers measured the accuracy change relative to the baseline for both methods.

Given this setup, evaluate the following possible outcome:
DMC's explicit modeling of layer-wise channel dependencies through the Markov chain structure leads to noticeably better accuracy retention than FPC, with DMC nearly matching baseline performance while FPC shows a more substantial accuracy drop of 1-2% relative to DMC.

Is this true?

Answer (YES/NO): NO